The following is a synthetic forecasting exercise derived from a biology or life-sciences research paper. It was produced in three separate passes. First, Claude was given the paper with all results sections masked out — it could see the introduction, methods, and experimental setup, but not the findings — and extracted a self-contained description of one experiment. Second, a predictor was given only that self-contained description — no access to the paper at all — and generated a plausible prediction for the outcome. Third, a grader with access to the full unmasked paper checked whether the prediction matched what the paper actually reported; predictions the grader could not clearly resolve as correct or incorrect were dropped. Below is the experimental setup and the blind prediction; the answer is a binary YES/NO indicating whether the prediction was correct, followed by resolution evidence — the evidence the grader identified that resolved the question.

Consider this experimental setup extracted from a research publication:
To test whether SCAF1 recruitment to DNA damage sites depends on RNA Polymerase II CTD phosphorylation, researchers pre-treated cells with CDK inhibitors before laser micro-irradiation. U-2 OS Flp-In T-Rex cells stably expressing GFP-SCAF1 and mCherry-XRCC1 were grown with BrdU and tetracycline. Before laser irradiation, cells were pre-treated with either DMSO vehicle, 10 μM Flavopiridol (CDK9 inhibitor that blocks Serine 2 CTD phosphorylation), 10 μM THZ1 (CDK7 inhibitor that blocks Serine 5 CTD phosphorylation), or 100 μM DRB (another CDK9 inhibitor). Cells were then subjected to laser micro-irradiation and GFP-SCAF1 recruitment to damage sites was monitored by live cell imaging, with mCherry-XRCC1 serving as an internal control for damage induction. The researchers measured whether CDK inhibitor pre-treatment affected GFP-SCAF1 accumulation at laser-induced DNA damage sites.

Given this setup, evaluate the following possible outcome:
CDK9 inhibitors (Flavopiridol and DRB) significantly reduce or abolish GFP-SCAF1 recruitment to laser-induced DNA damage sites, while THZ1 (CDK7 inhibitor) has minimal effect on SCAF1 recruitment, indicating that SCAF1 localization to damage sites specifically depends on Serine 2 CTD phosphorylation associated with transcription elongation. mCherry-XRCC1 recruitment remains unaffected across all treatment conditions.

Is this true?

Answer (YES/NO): NO